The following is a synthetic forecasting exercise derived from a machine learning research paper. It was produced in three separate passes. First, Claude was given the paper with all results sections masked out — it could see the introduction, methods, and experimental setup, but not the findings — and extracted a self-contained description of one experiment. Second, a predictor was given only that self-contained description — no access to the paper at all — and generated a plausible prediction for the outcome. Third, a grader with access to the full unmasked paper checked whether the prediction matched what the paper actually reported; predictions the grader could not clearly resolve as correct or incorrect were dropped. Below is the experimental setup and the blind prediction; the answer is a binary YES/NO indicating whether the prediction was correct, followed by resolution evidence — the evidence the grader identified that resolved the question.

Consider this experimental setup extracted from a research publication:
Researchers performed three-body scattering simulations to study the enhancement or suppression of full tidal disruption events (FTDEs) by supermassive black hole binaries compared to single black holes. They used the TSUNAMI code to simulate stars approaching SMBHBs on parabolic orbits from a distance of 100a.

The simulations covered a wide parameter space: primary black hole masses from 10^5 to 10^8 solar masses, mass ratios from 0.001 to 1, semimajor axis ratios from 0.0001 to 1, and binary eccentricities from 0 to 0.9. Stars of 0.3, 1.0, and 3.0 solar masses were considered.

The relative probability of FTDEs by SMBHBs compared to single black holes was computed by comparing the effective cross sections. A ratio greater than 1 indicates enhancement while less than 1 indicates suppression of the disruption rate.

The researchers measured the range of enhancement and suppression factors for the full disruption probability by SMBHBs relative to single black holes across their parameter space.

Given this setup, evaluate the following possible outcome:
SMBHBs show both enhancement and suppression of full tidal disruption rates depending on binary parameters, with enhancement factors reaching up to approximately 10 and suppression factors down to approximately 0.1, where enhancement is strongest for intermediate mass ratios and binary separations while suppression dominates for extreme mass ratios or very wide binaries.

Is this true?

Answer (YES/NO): NO